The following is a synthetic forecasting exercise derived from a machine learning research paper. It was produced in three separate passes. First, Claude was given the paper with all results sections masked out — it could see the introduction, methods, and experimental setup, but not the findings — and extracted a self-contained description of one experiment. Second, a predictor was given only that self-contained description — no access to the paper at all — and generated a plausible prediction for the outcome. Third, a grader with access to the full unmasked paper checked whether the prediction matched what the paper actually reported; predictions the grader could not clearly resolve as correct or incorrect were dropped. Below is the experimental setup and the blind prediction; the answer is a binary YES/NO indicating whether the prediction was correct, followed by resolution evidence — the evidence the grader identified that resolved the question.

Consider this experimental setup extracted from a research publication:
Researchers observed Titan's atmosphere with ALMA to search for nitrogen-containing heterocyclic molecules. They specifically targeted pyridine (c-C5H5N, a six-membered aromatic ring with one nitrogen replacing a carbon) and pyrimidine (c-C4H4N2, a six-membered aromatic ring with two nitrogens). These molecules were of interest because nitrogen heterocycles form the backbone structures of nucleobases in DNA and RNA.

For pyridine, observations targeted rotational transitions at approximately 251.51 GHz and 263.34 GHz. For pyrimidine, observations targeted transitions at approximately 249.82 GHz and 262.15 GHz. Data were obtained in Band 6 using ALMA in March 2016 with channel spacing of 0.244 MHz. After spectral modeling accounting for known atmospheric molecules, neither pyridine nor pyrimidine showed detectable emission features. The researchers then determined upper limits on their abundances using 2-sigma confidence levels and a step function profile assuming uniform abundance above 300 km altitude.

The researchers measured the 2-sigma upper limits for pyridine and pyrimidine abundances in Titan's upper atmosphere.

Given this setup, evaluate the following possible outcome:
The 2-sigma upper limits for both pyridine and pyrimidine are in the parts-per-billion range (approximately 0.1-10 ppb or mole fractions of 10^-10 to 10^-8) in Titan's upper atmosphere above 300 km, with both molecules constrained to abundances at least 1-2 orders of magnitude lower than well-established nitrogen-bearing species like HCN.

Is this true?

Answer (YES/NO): YES